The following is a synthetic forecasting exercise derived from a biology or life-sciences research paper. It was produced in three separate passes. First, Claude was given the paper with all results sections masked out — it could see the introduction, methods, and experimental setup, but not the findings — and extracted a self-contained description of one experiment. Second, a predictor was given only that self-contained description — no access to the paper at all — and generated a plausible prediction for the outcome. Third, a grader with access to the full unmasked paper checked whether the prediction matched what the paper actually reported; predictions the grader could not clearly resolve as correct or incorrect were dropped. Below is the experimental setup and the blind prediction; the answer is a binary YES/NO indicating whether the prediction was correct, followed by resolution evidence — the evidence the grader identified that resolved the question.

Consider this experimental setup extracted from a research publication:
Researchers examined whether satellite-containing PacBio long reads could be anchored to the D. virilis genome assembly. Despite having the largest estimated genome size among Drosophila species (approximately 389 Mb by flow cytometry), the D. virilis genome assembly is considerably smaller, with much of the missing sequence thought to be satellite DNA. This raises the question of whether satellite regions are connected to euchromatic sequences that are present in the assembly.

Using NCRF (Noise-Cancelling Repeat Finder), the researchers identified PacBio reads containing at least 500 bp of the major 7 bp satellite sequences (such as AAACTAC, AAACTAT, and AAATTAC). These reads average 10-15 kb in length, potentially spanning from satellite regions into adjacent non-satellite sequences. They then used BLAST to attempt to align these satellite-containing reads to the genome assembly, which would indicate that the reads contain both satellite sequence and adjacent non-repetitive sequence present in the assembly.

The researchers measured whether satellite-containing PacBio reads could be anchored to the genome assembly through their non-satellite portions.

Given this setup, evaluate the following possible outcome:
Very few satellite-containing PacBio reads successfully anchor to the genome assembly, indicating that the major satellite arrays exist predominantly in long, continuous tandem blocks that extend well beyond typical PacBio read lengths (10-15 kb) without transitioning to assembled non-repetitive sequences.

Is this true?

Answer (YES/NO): NO